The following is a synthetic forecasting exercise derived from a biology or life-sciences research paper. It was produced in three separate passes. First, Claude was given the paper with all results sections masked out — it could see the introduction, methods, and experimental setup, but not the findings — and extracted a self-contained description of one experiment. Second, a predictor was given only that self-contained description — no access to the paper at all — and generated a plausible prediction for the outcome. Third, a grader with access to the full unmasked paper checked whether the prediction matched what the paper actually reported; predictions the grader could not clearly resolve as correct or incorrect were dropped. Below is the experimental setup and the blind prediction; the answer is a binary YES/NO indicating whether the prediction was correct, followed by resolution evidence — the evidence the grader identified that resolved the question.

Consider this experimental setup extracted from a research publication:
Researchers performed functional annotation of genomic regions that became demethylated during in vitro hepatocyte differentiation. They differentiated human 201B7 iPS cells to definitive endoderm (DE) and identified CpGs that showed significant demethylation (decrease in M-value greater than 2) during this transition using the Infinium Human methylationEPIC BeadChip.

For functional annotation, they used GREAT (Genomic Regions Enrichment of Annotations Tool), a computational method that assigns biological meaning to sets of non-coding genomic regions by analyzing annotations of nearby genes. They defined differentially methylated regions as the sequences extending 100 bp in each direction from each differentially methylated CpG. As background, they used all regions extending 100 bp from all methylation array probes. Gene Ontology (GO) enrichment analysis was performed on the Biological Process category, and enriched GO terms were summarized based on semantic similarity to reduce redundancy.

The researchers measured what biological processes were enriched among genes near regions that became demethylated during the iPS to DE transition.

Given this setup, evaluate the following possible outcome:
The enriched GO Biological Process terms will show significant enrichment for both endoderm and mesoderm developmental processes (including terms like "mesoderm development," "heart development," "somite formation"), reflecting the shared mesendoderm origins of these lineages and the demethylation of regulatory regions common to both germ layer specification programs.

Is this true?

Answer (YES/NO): NO